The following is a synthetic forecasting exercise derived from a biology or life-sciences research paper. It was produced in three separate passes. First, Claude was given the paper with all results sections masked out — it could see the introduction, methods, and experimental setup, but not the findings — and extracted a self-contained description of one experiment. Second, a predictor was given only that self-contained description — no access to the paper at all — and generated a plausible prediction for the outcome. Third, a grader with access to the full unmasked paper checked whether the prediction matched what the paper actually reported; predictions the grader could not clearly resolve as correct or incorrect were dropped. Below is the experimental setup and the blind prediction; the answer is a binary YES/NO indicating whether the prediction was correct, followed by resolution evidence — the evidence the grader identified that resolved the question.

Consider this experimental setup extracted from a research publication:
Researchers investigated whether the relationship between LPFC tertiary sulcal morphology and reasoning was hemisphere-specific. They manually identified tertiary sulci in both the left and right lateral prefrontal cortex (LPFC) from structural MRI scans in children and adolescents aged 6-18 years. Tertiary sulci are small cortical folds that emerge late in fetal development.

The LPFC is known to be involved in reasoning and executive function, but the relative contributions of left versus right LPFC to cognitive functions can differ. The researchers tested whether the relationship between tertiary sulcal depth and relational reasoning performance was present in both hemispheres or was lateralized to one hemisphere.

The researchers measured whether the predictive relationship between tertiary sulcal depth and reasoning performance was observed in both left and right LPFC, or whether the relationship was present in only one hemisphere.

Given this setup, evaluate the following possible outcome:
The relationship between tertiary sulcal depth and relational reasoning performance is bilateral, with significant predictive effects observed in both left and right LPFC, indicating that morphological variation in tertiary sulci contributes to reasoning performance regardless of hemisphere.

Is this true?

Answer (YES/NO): NO